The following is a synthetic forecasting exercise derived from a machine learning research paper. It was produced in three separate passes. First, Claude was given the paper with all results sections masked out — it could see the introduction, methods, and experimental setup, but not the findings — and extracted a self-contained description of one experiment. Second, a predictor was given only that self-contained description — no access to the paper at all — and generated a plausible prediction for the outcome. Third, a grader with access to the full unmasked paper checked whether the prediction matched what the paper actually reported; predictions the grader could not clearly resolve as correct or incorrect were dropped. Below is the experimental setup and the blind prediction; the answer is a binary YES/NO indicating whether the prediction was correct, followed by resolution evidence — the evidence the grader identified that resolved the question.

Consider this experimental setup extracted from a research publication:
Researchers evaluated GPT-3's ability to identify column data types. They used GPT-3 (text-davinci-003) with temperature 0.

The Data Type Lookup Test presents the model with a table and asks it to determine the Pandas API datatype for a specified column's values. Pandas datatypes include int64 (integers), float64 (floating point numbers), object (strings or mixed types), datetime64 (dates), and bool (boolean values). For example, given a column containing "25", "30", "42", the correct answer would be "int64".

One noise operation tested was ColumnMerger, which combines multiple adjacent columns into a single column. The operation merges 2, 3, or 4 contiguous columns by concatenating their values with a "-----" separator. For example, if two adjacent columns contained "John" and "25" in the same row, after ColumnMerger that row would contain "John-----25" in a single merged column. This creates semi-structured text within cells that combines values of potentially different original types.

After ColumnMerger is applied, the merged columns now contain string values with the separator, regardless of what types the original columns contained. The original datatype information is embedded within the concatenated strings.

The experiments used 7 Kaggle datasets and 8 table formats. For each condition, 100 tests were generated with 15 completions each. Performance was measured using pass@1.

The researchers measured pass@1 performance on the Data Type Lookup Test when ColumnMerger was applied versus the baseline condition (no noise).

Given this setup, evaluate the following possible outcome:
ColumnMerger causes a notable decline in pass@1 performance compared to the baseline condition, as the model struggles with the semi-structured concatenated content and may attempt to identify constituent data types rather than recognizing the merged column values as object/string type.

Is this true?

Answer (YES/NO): NO